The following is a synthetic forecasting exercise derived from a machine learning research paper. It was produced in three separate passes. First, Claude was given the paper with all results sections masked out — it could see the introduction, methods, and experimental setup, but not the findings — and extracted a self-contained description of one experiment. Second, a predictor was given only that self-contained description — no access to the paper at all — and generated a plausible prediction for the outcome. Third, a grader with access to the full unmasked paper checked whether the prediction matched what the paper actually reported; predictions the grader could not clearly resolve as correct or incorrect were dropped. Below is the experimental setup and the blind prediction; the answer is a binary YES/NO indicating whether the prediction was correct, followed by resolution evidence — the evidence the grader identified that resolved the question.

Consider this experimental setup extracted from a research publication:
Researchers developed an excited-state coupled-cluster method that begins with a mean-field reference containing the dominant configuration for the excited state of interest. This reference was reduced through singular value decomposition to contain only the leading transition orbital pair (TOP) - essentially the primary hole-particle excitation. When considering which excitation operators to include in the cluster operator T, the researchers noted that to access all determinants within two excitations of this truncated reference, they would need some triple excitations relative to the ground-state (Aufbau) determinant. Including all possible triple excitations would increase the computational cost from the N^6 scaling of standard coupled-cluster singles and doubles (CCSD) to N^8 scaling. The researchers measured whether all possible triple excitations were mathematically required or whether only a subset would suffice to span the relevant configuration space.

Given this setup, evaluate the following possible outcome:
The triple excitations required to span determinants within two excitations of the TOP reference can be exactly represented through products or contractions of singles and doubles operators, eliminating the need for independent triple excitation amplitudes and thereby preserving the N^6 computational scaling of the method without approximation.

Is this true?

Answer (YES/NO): NO